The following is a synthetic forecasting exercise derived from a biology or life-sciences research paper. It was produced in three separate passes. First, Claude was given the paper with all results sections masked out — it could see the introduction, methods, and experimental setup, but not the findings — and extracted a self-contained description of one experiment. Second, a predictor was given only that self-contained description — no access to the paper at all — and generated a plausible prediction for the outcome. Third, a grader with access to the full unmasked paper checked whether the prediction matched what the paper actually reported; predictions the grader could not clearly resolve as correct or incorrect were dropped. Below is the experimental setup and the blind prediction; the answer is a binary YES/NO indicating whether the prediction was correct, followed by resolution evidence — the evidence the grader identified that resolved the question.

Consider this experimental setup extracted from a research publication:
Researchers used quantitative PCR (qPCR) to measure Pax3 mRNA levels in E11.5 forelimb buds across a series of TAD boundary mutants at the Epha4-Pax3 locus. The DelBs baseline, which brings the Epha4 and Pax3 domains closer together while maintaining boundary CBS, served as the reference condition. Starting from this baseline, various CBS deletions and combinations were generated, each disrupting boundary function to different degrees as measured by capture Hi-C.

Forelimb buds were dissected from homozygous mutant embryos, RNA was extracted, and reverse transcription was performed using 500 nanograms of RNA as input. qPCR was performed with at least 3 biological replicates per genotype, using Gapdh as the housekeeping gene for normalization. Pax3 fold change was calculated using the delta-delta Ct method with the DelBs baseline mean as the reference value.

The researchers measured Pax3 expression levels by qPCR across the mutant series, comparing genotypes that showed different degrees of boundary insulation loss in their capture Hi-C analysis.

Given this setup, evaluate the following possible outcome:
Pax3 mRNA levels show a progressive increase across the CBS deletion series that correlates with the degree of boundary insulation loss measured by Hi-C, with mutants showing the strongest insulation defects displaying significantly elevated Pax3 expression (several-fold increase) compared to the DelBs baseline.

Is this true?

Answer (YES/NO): YES